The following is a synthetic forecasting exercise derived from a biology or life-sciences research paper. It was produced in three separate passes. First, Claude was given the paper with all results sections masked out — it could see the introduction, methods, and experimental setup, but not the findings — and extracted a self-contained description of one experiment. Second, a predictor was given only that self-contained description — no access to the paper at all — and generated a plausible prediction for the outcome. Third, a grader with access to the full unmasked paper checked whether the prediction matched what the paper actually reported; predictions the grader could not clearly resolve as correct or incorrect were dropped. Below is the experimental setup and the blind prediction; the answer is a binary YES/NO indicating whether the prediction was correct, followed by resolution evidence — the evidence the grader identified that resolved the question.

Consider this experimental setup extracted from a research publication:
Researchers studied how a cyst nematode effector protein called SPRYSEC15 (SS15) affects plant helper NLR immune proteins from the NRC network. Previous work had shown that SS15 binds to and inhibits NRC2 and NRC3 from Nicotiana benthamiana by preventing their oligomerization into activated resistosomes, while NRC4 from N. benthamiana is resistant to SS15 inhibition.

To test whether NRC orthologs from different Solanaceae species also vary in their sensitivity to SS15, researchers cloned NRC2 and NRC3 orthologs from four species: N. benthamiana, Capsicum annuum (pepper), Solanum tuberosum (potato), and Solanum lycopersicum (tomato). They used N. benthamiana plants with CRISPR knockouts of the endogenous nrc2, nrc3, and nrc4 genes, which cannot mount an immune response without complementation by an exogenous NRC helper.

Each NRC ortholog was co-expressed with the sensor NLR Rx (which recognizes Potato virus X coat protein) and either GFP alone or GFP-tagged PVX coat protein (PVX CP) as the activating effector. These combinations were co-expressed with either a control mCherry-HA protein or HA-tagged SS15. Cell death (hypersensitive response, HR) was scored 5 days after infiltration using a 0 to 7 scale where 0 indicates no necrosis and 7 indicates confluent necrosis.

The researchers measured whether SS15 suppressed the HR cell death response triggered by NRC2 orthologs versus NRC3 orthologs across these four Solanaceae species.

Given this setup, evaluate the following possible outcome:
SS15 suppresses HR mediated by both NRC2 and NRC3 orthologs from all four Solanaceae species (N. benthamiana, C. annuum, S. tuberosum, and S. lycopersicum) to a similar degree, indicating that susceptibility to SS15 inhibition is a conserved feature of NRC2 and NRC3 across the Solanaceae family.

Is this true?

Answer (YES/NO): NO